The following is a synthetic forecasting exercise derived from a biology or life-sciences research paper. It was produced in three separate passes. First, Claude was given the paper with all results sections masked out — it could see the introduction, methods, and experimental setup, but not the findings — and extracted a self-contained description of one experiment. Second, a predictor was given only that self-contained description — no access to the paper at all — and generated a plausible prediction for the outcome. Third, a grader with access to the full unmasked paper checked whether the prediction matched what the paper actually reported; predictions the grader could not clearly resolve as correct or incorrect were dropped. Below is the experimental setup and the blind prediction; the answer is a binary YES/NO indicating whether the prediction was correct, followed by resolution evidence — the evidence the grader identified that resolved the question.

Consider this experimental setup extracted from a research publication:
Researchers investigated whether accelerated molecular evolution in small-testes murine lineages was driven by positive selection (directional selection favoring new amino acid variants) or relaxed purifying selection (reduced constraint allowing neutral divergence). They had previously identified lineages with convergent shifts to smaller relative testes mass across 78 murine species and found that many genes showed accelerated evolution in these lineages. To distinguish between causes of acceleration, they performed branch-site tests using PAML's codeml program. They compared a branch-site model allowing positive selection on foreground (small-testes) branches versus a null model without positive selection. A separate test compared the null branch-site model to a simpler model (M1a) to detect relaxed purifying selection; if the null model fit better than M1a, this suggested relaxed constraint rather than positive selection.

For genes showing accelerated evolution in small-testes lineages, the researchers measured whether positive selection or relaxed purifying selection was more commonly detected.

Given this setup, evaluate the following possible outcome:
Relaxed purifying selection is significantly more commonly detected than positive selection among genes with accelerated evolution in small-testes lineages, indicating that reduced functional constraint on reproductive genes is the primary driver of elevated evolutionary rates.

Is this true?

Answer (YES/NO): YES